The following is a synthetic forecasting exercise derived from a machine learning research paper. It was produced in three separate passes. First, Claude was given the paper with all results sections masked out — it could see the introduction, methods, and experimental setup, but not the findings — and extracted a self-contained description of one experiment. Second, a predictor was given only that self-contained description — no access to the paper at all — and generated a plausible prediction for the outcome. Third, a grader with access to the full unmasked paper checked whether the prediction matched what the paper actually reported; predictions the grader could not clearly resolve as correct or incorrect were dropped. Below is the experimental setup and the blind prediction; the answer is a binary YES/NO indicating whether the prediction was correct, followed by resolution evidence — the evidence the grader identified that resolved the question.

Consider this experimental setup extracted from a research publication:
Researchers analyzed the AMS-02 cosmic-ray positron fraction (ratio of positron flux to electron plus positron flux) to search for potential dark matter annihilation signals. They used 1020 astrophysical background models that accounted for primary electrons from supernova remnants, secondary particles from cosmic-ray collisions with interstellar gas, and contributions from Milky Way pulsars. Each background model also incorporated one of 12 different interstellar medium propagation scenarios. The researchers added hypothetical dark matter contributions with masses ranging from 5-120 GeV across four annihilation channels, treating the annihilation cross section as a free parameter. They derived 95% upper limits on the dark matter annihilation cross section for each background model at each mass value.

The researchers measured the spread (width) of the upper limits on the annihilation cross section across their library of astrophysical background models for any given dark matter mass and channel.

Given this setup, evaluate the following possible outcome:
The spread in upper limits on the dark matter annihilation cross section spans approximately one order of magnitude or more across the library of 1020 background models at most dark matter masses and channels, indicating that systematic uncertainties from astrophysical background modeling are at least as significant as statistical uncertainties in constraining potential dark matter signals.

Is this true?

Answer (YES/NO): YES